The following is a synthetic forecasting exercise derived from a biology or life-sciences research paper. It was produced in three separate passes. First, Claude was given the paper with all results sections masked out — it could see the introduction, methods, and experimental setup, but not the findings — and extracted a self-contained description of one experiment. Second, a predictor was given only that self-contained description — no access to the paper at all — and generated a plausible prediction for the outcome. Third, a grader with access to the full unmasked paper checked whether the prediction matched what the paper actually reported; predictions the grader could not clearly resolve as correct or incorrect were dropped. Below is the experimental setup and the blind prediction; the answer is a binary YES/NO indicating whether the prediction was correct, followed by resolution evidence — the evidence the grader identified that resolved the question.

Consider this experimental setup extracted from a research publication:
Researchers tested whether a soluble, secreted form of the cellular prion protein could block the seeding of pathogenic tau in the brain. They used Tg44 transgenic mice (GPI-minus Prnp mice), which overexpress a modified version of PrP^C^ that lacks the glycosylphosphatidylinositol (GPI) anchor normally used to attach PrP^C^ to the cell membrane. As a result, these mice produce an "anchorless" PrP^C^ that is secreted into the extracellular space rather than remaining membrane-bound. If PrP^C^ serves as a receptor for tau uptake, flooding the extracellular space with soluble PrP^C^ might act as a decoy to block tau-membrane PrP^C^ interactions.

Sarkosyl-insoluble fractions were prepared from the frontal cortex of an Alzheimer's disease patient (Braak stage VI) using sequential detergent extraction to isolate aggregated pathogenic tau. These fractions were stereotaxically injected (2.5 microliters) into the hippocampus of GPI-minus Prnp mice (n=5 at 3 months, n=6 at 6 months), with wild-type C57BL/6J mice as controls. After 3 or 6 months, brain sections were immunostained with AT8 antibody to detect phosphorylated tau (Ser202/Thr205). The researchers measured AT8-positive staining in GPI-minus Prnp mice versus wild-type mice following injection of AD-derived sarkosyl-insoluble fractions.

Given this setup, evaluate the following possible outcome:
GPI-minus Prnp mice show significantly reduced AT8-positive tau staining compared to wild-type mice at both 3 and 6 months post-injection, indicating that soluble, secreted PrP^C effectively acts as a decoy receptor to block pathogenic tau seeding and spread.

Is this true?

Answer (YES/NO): NO